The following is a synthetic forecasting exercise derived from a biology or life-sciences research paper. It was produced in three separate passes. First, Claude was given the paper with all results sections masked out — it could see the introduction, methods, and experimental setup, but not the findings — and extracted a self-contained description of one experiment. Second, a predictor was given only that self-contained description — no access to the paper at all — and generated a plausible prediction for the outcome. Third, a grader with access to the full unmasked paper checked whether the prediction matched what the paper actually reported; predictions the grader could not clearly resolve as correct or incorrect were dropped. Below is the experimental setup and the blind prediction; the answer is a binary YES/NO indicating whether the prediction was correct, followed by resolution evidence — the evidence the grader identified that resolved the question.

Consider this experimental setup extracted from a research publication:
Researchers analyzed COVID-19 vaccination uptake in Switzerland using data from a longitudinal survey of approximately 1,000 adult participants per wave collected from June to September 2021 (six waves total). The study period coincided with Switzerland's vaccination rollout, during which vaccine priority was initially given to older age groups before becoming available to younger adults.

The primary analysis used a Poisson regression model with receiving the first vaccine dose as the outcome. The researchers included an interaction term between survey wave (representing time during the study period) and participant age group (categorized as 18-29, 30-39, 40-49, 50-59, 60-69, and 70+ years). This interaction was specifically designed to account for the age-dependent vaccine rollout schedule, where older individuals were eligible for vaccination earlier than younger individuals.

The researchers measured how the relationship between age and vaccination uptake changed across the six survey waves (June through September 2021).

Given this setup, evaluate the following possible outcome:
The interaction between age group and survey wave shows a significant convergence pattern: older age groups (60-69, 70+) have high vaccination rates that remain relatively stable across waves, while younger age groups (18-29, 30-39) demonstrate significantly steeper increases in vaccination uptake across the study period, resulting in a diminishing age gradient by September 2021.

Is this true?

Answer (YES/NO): NO